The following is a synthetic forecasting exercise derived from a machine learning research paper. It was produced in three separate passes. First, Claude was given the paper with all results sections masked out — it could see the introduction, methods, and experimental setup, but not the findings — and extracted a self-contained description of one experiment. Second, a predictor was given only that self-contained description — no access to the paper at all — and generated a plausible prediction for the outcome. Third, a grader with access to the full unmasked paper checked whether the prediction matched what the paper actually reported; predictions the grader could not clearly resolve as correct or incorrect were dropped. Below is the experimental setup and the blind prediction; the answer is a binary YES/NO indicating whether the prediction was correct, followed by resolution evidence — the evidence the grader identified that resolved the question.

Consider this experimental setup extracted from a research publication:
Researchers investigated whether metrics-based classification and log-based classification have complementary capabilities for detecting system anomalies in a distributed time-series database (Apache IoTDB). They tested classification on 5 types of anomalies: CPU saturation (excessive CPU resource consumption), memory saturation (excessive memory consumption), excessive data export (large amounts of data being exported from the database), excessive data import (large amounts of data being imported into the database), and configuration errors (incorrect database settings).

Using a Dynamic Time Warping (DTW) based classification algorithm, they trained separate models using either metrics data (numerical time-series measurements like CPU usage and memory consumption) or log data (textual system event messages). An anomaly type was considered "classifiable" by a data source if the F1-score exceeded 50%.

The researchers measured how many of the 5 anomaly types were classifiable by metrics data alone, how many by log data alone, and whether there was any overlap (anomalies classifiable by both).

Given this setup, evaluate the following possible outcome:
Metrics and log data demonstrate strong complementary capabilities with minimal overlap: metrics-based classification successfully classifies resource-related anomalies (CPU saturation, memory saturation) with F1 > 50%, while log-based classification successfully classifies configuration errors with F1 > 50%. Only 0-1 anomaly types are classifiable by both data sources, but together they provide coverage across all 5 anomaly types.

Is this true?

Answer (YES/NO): NO